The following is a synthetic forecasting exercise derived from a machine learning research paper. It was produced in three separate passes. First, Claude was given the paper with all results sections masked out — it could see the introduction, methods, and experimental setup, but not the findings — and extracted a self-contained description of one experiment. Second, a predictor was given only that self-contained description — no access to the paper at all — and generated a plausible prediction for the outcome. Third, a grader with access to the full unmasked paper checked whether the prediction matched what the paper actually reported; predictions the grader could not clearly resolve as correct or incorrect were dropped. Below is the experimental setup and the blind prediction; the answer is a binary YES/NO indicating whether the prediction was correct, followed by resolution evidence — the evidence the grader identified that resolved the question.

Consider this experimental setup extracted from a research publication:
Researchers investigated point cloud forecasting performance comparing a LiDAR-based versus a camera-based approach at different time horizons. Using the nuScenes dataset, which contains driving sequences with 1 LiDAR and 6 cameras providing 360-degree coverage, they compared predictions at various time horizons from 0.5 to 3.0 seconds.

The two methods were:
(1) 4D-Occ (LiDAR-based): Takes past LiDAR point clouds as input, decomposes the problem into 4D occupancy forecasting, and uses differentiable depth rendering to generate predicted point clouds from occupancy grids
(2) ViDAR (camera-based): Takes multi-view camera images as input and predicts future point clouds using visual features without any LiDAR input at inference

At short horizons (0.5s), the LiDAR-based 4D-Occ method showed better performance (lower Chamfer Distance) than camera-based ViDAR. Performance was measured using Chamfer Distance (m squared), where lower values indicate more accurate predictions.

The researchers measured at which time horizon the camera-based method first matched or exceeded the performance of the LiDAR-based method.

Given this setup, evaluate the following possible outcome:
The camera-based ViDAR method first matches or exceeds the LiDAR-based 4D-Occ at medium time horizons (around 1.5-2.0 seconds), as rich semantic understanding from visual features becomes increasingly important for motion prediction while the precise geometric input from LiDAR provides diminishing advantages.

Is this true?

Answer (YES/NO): NO